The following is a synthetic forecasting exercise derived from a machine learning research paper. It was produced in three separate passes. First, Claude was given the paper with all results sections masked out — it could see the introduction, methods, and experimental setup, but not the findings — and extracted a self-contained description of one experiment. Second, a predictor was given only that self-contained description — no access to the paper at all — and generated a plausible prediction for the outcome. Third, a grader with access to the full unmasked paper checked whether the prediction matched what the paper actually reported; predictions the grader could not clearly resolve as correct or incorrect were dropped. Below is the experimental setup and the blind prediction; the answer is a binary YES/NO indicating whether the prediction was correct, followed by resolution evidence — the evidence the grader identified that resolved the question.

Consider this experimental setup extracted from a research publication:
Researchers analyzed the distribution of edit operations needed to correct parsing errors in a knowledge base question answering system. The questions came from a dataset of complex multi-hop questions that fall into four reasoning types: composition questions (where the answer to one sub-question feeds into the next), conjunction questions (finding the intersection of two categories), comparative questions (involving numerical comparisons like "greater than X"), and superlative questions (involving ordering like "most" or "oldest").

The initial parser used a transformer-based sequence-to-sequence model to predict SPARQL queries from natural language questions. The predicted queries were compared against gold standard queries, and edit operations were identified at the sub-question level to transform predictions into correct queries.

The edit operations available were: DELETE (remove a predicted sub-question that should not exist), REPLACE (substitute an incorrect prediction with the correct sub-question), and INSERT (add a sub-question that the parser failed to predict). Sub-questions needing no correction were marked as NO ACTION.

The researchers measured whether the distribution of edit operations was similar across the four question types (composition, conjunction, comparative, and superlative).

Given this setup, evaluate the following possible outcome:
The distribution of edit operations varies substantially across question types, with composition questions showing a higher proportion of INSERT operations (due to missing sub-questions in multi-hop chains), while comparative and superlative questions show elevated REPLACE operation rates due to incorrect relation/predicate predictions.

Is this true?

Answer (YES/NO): NO